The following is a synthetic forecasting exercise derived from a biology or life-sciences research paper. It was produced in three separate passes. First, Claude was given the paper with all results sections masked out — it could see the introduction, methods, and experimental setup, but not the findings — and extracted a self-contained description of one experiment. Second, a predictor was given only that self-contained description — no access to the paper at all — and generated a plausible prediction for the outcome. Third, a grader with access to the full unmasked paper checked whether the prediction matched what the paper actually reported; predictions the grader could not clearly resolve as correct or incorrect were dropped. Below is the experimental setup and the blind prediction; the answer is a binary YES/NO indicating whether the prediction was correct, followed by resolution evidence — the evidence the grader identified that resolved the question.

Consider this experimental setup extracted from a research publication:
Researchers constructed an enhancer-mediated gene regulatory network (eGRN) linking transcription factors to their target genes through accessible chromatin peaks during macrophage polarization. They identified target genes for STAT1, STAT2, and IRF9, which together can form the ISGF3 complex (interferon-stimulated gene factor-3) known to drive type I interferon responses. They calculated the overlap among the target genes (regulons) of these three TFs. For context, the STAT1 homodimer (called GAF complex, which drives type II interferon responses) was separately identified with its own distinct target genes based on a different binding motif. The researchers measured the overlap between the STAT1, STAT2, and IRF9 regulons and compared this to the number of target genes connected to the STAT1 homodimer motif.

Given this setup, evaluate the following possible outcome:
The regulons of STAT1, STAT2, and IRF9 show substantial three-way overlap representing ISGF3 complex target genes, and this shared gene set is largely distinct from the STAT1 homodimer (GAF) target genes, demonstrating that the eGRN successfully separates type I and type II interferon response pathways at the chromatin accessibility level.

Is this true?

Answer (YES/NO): NO